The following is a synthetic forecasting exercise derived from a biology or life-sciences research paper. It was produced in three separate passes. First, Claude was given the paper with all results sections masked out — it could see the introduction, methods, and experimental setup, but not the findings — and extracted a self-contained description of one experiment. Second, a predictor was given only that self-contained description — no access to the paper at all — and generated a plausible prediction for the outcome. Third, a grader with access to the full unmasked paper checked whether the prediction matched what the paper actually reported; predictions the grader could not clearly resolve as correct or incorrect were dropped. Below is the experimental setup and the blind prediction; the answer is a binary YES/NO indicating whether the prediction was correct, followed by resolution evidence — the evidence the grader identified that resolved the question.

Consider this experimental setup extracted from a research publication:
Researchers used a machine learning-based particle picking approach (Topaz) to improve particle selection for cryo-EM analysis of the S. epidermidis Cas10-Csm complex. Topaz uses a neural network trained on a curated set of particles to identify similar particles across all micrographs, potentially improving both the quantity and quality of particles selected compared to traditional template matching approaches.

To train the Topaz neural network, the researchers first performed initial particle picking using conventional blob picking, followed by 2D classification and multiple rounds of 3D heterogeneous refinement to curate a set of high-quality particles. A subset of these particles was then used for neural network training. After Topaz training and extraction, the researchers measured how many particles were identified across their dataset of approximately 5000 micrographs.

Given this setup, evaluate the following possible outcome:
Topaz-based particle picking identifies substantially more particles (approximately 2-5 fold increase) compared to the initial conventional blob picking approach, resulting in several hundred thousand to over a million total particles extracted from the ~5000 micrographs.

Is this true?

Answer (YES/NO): NO